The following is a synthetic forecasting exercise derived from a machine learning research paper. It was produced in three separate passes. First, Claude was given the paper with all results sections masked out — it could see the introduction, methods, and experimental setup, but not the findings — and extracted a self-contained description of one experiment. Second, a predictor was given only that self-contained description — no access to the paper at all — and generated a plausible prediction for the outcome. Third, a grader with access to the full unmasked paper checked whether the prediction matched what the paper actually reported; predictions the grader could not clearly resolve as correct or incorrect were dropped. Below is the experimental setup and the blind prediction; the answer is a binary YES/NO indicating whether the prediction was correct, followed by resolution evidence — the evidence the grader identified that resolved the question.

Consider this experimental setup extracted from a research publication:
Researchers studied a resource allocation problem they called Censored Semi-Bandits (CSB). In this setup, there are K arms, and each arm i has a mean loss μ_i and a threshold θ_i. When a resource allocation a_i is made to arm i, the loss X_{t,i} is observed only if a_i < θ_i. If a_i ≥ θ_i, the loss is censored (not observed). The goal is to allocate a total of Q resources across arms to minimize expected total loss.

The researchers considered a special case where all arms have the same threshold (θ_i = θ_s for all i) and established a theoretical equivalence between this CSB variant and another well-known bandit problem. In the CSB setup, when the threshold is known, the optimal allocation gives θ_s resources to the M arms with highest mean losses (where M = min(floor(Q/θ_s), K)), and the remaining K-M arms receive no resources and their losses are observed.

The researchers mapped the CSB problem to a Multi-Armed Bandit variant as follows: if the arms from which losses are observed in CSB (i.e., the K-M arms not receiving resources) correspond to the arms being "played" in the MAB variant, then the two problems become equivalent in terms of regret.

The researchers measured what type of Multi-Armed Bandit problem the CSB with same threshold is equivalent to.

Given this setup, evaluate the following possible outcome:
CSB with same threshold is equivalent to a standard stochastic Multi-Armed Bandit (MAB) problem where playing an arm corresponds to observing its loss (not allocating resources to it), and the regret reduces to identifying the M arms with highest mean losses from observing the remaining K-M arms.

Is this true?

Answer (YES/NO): NO